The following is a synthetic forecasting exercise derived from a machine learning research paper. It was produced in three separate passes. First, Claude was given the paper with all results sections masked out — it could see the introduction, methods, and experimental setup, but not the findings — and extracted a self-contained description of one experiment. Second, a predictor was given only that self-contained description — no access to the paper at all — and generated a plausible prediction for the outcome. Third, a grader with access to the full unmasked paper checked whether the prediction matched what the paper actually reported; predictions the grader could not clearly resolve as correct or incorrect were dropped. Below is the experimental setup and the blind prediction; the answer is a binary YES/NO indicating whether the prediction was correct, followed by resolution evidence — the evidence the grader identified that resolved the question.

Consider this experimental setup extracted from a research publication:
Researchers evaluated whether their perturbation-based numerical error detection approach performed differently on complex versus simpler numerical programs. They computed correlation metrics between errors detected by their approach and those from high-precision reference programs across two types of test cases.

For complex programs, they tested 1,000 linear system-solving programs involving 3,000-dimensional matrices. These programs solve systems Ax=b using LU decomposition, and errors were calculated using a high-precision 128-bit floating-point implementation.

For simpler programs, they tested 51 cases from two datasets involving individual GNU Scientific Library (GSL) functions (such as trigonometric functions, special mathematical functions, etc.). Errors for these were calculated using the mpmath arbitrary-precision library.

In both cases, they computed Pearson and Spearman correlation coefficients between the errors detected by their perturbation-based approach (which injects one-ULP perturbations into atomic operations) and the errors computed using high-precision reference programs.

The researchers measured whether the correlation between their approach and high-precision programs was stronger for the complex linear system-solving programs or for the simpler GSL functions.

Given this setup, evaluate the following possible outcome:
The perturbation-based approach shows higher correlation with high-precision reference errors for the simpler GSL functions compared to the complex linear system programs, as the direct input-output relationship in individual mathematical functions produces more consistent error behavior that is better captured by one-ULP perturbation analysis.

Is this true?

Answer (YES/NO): NO